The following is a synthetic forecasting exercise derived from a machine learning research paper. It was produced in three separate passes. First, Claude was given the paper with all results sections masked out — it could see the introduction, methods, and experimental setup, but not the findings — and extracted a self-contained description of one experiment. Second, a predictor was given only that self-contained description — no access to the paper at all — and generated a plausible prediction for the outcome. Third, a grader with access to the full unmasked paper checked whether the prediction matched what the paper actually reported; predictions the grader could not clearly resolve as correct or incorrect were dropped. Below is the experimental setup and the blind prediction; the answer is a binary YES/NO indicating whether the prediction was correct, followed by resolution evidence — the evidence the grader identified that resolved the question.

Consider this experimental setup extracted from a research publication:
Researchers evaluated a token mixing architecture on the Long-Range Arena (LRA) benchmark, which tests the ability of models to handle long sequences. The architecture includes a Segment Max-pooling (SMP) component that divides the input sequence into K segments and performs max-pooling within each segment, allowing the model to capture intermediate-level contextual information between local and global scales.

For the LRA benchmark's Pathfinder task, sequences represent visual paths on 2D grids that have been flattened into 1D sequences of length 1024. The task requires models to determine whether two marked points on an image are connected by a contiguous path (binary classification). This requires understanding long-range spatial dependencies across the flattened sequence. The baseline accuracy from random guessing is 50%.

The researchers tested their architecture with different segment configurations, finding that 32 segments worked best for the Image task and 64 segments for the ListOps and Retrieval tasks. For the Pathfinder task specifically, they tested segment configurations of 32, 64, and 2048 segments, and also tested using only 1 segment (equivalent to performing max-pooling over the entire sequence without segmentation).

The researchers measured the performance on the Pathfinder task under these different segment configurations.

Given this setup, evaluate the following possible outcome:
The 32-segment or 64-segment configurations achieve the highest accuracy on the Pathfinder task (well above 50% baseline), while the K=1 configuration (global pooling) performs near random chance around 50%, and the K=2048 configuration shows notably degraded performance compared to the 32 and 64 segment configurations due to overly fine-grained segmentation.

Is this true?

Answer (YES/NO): NO